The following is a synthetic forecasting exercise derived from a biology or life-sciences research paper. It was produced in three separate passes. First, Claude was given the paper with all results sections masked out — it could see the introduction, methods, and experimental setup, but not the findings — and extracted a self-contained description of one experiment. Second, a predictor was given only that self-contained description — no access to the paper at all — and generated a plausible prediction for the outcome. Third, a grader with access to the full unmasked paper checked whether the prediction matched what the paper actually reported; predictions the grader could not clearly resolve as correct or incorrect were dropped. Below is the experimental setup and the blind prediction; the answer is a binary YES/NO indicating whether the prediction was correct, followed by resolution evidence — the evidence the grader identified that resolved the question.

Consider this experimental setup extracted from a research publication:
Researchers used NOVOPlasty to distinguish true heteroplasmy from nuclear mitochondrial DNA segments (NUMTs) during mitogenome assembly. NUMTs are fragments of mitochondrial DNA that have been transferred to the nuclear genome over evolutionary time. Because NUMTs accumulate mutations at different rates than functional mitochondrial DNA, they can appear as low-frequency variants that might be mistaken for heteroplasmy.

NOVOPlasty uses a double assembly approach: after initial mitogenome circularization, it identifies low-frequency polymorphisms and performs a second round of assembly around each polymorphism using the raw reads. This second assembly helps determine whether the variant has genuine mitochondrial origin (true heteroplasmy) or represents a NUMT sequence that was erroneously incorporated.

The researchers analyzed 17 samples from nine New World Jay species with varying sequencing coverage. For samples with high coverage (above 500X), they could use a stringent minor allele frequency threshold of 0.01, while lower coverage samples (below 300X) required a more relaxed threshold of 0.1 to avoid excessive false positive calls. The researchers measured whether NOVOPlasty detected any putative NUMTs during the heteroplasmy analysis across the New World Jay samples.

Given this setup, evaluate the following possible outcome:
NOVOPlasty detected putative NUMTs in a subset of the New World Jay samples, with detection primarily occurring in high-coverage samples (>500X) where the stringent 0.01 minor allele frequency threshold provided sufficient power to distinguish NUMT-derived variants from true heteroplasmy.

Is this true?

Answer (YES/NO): NO